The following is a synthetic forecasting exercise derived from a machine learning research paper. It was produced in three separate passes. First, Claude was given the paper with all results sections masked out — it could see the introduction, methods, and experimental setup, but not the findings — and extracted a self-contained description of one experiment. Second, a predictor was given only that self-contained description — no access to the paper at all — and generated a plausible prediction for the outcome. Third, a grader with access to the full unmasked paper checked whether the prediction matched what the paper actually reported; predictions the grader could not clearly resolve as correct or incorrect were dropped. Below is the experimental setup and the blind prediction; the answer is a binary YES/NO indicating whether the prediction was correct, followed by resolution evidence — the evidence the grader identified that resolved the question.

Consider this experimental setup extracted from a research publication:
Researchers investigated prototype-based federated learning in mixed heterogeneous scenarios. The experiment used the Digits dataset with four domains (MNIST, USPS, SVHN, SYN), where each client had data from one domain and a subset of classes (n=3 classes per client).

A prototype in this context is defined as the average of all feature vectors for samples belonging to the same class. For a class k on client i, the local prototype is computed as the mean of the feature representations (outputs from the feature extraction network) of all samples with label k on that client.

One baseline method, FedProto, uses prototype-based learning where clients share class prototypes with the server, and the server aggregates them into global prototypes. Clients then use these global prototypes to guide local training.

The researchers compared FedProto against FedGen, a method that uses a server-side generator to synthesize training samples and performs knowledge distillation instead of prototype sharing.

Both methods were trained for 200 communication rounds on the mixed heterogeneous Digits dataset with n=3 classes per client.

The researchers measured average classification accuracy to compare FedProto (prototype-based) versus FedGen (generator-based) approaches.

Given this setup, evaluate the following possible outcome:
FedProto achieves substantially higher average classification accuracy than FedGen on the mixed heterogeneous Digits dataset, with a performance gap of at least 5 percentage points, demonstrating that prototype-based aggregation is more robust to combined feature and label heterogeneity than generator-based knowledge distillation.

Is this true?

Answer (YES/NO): YES